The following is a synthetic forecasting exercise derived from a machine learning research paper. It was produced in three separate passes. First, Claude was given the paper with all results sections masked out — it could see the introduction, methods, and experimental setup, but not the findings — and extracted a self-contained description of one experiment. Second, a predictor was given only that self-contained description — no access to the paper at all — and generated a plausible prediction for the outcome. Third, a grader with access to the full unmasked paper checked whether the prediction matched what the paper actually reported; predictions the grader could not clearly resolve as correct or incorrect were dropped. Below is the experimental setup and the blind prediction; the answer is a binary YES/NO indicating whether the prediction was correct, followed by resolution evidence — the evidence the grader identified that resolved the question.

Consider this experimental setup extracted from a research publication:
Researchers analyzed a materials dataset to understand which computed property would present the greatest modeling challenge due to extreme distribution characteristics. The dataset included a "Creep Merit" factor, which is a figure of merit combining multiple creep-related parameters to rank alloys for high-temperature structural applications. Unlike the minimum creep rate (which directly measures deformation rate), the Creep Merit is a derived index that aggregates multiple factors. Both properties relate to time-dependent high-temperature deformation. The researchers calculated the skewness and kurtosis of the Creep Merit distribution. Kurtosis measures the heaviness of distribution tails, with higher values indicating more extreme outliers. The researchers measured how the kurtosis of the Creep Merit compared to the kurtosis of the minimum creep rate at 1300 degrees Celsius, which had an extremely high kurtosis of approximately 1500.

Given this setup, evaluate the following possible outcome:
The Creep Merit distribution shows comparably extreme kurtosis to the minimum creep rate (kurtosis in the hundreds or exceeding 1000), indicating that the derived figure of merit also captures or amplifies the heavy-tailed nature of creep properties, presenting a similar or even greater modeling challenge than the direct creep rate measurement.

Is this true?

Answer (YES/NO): NO